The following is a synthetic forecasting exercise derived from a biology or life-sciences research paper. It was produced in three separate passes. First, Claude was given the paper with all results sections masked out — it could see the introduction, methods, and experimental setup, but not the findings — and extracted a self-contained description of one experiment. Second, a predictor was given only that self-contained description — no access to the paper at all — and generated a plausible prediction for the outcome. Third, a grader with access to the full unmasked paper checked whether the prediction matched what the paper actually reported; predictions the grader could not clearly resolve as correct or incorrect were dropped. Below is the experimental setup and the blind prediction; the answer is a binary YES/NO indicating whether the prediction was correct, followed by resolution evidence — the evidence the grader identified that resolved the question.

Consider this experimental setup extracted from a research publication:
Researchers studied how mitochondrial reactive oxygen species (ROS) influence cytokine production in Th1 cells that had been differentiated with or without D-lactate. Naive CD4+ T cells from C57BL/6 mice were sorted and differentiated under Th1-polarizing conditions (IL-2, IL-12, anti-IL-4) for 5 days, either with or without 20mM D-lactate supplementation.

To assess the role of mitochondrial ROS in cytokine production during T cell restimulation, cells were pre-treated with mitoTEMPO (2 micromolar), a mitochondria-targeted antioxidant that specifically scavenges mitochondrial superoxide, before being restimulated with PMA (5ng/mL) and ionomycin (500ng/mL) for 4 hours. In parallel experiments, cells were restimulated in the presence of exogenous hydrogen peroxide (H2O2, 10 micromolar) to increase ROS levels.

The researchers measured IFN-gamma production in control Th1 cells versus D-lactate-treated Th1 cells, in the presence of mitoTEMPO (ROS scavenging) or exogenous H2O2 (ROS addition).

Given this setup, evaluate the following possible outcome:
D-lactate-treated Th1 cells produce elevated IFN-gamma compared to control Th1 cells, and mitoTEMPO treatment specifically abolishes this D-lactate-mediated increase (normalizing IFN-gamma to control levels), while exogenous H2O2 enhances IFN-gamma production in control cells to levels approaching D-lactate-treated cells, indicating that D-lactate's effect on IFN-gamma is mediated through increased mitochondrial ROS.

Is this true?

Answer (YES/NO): NO